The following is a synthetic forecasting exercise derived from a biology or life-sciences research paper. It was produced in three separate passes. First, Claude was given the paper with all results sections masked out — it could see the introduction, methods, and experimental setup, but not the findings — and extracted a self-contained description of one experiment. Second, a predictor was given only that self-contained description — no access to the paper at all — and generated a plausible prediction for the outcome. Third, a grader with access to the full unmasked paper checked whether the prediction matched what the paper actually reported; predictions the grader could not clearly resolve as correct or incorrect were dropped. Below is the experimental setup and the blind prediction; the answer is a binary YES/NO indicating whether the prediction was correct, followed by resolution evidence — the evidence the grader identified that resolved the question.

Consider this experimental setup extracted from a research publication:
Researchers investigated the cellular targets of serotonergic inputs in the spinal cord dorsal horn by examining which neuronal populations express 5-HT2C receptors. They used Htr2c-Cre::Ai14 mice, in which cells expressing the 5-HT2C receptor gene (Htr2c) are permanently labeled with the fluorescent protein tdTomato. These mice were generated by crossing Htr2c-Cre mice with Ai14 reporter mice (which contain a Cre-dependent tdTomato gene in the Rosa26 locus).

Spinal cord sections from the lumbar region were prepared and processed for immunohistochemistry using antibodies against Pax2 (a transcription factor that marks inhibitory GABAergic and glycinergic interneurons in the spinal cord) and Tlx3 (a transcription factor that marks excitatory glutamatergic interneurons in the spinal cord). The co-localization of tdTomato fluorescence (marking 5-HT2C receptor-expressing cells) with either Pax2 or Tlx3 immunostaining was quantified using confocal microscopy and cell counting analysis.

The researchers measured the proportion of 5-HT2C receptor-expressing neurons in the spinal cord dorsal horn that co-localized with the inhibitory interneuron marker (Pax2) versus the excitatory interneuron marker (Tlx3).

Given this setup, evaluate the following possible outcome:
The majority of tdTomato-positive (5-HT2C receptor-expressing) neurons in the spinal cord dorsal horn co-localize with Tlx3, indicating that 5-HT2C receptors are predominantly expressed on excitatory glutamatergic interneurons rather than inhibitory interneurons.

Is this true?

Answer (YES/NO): NO